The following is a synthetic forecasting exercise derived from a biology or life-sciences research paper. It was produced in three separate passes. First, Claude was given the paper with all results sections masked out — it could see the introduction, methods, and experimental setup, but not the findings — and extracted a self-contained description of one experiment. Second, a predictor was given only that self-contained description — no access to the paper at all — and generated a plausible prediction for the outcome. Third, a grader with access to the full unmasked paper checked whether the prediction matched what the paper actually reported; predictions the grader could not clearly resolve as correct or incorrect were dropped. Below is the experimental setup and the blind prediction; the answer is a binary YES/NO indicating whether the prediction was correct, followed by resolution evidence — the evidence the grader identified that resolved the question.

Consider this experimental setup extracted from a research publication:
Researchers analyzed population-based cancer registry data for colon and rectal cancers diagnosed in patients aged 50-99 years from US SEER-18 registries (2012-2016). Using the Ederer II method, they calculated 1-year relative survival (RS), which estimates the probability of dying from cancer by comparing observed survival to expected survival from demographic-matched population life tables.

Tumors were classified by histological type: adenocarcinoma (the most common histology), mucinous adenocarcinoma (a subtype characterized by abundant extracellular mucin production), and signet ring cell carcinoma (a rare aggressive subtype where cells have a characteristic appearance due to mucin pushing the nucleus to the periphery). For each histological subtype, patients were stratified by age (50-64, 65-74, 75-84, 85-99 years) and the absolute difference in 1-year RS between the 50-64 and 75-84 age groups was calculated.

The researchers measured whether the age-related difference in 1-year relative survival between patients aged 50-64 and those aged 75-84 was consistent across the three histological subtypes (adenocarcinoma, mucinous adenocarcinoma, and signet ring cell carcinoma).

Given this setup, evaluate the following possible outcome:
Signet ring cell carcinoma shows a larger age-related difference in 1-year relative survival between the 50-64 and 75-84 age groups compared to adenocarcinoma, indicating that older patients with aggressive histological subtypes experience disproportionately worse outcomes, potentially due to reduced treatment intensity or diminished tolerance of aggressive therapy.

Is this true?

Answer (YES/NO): NO